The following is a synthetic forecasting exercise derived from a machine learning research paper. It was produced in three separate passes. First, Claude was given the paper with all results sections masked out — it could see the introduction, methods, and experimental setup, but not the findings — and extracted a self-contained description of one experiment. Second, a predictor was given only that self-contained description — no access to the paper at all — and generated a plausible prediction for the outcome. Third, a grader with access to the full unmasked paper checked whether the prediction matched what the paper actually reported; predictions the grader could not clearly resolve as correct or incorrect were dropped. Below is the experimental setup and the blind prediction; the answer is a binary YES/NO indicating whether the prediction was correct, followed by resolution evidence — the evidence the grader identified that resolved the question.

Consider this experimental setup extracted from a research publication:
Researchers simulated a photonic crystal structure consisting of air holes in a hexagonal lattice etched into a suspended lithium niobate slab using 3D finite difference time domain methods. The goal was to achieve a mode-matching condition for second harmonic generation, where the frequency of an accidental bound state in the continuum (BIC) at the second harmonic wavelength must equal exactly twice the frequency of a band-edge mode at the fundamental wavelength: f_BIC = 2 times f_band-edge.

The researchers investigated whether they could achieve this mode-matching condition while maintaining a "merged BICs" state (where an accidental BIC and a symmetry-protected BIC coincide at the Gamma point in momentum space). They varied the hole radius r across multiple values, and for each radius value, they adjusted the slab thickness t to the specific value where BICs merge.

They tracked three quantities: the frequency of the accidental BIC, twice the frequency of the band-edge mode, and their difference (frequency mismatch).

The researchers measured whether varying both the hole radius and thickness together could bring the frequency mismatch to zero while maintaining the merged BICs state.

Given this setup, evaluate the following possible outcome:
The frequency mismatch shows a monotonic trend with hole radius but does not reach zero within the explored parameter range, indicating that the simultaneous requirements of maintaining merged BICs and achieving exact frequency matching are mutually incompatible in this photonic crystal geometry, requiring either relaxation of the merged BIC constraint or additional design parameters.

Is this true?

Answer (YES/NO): YES